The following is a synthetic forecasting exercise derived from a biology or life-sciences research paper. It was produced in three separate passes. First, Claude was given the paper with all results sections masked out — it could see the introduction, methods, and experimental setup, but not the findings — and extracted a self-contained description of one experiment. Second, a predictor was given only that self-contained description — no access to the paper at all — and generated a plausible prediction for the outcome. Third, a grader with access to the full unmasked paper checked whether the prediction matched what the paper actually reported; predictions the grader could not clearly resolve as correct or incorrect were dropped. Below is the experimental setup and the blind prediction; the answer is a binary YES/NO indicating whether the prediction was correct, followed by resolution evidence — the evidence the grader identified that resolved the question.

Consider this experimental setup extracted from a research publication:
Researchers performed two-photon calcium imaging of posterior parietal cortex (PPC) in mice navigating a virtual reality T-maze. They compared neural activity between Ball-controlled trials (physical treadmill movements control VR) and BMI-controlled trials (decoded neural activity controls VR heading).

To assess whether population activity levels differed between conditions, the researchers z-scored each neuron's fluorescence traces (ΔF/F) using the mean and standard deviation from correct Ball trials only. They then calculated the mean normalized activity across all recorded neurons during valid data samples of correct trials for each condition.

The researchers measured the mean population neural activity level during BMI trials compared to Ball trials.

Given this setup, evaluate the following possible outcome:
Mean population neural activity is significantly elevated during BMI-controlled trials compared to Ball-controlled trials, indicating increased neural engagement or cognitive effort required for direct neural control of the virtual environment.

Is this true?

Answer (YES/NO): YES